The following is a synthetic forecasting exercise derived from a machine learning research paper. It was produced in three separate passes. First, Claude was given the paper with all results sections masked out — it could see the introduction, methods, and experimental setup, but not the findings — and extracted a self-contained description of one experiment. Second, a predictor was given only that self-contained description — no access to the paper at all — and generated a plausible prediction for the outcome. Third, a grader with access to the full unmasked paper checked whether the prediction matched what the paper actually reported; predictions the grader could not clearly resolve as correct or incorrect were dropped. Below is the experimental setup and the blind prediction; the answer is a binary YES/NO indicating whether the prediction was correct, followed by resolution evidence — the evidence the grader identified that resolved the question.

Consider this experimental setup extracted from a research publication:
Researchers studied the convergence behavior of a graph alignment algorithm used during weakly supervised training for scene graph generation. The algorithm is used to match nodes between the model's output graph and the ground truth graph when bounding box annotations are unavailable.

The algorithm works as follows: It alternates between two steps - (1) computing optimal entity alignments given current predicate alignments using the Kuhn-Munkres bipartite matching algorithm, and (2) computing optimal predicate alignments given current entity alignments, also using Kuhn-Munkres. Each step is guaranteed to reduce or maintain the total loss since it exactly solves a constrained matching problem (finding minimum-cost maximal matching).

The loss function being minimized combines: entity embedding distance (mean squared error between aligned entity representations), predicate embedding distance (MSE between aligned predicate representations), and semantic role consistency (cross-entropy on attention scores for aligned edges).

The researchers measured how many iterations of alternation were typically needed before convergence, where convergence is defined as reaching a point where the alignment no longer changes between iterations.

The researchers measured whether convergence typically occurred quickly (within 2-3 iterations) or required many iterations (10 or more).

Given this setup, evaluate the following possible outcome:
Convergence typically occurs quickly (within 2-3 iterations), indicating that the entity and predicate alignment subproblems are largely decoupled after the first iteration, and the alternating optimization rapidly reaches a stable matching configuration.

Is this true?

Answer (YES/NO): YES